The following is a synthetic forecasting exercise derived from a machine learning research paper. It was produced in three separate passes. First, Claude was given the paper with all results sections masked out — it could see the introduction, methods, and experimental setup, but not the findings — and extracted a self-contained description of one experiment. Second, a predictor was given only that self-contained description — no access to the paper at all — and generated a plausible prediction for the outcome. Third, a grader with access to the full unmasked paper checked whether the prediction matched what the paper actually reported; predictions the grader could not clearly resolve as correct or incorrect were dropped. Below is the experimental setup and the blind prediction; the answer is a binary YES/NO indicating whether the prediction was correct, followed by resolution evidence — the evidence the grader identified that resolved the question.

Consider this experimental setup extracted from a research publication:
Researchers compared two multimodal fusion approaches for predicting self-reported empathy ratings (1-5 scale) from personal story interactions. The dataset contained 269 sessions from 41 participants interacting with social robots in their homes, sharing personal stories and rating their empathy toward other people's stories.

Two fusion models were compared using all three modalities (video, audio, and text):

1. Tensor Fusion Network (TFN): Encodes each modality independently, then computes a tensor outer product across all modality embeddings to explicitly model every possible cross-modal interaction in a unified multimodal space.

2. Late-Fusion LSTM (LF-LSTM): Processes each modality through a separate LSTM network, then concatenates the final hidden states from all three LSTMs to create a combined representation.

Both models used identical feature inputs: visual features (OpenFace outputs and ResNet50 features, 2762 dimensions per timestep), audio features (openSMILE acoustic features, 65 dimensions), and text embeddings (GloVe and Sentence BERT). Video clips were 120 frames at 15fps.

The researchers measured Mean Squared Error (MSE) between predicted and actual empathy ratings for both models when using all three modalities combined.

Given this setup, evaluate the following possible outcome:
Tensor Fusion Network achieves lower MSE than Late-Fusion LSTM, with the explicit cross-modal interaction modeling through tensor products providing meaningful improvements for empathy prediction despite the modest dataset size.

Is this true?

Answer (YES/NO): NO